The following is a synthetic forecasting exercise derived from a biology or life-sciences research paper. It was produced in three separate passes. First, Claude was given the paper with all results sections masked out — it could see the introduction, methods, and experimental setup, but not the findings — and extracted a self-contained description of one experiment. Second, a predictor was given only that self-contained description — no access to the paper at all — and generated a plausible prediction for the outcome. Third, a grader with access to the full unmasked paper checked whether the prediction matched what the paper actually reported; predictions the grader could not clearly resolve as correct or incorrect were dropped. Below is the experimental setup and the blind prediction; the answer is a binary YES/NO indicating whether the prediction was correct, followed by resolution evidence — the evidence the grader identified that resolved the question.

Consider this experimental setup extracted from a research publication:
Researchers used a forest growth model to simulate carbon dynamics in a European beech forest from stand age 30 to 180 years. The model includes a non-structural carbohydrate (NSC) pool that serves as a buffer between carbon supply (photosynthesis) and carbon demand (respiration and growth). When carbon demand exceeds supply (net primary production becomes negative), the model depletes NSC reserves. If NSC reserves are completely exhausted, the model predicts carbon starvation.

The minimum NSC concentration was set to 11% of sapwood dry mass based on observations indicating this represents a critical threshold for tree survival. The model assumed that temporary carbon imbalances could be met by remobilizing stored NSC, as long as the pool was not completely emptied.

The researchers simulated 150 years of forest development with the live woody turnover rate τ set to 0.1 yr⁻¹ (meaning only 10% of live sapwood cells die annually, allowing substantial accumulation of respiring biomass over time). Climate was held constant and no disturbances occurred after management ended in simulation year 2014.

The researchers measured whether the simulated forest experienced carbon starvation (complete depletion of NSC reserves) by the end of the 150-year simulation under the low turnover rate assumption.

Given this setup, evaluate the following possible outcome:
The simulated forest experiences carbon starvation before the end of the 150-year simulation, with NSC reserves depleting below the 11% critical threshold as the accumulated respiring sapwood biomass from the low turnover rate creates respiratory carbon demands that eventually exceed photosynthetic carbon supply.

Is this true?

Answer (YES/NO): YES